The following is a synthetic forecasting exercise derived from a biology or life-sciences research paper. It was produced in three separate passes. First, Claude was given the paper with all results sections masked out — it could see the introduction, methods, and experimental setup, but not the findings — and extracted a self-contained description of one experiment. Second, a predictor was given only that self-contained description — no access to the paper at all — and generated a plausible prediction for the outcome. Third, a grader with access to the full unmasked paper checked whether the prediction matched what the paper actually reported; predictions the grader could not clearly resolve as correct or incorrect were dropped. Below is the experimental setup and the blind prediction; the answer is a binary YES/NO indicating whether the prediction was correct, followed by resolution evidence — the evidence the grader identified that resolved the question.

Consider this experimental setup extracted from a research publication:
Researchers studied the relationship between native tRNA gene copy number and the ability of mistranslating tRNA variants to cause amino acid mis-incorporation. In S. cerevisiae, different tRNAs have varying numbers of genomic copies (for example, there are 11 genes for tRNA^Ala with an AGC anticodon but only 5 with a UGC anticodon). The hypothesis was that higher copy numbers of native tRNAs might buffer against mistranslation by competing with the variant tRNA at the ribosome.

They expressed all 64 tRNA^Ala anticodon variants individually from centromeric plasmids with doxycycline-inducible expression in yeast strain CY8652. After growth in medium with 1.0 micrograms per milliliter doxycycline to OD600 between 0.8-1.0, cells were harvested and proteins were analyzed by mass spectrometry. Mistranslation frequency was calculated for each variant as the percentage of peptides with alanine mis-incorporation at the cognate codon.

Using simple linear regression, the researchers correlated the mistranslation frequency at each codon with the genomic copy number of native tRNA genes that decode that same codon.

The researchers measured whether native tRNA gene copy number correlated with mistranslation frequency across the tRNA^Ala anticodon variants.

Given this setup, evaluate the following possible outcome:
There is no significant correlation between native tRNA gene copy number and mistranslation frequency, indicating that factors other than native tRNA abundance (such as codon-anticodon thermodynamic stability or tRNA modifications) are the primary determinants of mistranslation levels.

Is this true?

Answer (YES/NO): YES